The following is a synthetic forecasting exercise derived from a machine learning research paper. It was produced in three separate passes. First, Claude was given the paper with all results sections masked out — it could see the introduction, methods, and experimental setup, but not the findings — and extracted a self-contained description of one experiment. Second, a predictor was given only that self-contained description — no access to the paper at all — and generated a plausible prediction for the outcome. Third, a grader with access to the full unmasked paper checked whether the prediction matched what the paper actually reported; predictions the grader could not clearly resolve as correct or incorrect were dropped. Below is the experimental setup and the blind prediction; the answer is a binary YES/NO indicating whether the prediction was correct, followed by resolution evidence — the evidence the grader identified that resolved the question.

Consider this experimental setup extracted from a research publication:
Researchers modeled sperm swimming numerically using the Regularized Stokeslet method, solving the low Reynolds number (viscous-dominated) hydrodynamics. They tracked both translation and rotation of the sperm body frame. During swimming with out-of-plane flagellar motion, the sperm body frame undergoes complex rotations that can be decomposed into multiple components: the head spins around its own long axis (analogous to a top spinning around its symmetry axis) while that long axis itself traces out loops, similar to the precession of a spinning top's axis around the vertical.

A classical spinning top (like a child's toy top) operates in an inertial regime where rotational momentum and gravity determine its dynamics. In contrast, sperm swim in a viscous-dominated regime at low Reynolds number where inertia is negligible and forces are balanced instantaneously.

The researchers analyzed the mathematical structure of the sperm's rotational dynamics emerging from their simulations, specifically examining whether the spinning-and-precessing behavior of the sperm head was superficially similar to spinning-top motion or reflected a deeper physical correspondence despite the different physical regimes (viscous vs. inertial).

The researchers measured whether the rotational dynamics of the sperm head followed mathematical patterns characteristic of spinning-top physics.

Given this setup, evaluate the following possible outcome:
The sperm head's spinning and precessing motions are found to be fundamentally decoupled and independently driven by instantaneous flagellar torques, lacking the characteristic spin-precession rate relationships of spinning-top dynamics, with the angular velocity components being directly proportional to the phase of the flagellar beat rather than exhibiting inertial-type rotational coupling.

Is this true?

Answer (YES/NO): NO